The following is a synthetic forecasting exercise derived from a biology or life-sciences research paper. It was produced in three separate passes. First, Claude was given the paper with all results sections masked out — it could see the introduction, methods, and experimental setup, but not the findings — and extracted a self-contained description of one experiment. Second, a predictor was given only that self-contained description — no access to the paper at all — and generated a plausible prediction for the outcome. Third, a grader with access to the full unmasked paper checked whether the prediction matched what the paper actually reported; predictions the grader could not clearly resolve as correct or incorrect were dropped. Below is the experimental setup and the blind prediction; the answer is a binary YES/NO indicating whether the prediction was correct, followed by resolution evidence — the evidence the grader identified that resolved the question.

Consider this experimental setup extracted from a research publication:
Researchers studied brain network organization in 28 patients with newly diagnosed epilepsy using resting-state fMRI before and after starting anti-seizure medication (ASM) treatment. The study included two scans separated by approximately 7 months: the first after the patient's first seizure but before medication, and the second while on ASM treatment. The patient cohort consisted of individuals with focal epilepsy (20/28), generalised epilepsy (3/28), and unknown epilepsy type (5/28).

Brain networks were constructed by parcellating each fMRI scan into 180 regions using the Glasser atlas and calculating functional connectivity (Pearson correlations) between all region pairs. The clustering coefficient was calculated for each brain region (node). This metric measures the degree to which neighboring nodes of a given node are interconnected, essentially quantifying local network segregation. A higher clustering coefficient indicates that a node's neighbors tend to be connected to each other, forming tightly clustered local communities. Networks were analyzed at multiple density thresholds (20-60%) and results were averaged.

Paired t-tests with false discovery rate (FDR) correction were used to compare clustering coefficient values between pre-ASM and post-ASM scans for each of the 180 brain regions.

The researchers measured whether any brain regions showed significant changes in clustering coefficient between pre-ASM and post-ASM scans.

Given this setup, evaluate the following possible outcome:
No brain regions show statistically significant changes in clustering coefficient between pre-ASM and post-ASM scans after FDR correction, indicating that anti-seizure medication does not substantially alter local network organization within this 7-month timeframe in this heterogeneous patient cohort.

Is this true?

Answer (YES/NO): NO